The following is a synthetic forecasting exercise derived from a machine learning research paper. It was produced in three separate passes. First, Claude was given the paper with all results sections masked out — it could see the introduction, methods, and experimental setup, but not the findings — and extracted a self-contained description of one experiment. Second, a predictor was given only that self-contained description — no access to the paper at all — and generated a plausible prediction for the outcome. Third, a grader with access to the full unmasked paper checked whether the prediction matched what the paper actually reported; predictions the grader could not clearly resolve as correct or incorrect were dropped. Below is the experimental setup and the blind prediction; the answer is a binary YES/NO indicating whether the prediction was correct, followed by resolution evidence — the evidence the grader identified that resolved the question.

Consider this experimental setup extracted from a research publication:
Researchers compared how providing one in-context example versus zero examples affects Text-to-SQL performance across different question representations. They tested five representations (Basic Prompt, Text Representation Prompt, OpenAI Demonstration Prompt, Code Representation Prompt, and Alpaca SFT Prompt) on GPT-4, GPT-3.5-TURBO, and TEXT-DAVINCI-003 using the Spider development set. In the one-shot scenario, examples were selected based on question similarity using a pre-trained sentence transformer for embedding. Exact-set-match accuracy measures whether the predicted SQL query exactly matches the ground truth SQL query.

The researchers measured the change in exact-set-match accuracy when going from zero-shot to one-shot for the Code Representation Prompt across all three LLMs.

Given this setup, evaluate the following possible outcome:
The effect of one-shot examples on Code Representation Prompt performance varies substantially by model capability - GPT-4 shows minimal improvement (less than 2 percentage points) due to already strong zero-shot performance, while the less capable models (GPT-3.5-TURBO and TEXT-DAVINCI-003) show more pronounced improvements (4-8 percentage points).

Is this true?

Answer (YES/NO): NO